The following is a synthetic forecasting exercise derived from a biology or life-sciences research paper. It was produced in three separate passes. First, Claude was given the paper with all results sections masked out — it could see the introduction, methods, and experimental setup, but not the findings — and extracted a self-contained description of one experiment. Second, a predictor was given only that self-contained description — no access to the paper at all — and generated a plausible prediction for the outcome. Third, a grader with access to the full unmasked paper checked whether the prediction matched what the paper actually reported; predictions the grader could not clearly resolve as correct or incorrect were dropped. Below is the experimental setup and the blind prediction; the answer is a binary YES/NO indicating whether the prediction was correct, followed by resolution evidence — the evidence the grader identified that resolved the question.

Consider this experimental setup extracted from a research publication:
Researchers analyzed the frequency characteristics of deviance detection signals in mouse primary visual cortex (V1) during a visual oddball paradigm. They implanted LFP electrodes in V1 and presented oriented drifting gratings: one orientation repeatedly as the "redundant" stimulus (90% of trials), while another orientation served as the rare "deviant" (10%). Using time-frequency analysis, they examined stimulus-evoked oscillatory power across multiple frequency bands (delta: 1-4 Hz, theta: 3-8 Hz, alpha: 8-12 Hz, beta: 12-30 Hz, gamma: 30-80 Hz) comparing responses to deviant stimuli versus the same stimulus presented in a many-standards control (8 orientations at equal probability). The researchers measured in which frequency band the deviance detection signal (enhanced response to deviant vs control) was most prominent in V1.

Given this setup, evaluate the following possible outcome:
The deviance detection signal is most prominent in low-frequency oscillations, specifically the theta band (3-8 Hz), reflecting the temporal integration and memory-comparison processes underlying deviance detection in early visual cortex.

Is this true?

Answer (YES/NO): YES